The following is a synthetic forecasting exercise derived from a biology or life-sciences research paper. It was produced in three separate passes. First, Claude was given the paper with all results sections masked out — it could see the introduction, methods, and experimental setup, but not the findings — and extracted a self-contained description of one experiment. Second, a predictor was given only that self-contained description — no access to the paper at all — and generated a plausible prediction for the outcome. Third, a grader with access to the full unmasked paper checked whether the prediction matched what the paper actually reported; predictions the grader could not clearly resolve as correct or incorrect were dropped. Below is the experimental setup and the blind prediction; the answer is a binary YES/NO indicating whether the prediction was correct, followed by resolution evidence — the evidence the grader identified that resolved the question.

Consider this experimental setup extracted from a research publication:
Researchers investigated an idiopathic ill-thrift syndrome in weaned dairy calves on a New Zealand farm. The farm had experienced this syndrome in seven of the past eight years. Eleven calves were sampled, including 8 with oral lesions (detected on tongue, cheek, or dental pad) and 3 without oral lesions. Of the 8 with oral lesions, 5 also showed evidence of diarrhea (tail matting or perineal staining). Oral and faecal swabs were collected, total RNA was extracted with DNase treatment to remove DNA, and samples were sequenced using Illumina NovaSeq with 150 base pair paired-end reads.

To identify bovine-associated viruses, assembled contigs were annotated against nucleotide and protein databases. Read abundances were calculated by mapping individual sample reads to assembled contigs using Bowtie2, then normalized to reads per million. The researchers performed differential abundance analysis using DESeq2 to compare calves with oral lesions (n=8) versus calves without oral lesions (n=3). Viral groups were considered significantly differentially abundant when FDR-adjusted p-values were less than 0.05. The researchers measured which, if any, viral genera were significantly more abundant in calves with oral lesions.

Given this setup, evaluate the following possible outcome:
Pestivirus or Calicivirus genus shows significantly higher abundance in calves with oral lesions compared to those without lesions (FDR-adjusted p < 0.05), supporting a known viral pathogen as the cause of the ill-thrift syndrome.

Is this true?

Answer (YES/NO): NO